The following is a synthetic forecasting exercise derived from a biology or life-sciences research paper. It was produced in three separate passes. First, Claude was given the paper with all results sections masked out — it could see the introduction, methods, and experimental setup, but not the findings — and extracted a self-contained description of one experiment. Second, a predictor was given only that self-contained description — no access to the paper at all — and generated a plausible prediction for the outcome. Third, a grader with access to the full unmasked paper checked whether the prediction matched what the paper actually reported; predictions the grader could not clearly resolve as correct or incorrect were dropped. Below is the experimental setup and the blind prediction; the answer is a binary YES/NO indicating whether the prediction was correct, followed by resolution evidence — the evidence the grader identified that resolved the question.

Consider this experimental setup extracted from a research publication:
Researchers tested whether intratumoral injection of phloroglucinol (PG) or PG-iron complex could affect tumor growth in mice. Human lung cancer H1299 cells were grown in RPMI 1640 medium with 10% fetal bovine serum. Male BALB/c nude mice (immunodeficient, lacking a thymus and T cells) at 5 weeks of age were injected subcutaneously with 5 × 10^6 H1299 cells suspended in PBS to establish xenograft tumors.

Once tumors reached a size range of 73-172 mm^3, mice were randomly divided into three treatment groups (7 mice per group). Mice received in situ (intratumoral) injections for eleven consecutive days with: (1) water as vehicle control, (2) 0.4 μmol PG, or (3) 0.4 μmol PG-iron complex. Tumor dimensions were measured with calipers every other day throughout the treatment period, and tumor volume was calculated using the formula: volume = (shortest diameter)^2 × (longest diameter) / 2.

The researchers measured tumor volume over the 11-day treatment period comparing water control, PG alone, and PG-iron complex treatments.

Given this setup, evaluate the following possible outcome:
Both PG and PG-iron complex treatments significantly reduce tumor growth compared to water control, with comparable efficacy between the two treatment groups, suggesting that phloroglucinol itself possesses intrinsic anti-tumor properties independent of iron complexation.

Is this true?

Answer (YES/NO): NO